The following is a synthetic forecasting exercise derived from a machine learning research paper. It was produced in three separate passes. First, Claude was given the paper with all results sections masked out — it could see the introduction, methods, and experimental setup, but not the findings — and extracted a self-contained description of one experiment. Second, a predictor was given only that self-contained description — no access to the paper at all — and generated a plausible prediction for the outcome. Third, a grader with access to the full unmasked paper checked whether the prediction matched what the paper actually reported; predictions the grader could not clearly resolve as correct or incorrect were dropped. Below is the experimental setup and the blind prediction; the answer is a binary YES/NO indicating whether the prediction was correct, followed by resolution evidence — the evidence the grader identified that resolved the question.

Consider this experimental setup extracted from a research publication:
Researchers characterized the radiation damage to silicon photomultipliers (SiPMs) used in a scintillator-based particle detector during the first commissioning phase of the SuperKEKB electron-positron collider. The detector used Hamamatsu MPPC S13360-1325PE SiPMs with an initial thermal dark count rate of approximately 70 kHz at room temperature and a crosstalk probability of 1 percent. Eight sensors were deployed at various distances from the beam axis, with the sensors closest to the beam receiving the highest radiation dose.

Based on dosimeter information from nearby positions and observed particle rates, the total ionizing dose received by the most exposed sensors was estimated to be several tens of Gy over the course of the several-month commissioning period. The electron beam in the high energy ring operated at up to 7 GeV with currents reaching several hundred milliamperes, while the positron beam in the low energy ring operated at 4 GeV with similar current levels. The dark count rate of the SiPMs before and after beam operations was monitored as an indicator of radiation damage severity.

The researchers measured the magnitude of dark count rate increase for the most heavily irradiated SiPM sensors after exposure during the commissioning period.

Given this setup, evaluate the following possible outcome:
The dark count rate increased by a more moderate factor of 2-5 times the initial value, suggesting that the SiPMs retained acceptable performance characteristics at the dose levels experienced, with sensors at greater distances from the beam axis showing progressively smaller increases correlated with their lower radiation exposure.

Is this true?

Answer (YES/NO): NO